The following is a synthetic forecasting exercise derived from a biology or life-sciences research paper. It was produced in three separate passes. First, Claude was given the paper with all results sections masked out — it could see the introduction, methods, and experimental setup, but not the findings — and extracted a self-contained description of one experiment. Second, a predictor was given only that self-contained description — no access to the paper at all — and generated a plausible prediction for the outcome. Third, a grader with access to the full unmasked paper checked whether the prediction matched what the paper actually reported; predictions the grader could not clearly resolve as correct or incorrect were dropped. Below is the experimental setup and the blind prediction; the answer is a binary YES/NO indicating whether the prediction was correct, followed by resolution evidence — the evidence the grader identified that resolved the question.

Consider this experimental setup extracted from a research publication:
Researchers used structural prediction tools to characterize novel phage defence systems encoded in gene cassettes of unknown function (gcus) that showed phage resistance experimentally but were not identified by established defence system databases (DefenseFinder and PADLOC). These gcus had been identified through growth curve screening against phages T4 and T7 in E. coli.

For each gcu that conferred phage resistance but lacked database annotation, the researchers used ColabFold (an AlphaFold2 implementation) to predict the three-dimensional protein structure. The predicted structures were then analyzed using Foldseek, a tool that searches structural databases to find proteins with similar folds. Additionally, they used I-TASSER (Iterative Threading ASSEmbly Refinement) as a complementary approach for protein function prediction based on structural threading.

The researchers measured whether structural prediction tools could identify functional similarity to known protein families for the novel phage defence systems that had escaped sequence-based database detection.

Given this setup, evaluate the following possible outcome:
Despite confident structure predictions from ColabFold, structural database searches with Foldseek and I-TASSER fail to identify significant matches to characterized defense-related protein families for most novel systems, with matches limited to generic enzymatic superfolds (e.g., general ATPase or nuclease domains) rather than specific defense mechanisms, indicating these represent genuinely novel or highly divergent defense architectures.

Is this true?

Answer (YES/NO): NO